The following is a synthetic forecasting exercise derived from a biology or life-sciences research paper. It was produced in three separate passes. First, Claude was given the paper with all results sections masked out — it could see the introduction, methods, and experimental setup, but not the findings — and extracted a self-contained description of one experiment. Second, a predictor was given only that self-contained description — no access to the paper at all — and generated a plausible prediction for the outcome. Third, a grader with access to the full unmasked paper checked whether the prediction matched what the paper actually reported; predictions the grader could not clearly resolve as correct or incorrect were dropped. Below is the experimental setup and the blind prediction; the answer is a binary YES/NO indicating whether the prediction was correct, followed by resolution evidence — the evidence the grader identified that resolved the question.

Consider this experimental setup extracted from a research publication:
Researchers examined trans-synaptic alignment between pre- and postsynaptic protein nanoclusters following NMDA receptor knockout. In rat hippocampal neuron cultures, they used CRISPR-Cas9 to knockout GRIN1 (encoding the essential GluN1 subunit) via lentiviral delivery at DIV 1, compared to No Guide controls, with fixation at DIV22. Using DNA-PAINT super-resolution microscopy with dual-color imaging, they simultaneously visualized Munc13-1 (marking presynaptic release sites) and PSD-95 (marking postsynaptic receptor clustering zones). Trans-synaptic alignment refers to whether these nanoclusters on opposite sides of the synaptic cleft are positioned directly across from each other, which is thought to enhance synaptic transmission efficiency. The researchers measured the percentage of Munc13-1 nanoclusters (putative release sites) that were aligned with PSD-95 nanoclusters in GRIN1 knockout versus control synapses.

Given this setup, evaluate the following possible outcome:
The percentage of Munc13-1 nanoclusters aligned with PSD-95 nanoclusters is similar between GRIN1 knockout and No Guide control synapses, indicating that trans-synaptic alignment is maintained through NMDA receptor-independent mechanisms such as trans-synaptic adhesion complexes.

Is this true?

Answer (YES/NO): NO